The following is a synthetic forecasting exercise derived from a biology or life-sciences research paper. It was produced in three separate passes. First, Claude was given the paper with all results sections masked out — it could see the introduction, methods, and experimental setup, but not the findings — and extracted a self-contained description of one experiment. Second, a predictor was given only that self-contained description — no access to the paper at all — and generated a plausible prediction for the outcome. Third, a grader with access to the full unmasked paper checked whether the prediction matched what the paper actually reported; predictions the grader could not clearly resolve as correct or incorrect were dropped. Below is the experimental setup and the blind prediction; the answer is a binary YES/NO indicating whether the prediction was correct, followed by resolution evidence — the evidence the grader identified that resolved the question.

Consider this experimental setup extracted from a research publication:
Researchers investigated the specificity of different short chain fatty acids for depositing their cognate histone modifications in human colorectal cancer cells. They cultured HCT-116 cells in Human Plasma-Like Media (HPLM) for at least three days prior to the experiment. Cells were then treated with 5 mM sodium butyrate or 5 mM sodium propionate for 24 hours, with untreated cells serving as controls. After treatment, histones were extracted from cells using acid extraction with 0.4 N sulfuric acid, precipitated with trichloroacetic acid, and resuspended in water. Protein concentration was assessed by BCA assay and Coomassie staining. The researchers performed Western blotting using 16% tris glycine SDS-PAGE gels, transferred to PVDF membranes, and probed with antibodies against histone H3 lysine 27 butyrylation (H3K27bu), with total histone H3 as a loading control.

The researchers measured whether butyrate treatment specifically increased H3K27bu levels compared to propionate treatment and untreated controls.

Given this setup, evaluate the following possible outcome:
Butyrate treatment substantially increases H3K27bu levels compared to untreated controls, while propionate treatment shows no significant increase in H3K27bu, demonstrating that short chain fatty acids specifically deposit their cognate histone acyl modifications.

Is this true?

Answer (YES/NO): NO